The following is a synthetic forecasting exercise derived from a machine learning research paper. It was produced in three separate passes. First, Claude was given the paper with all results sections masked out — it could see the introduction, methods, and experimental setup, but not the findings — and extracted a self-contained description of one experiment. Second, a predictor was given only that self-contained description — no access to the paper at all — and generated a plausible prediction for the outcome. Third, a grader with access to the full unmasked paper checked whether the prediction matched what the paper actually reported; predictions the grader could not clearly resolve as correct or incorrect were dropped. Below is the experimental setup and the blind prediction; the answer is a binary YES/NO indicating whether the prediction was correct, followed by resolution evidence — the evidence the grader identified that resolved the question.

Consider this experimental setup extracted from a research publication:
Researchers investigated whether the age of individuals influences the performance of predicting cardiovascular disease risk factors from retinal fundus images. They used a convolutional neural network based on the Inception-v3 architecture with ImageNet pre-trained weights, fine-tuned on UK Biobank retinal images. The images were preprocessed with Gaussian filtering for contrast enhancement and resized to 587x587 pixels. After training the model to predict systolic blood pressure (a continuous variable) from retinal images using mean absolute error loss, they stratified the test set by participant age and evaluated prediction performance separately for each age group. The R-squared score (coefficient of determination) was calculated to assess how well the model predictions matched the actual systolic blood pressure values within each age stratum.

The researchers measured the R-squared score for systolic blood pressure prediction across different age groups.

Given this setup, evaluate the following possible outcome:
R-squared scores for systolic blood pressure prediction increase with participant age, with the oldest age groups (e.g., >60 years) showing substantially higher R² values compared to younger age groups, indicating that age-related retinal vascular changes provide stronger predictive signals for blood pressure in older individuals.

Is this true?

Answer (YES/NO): NO